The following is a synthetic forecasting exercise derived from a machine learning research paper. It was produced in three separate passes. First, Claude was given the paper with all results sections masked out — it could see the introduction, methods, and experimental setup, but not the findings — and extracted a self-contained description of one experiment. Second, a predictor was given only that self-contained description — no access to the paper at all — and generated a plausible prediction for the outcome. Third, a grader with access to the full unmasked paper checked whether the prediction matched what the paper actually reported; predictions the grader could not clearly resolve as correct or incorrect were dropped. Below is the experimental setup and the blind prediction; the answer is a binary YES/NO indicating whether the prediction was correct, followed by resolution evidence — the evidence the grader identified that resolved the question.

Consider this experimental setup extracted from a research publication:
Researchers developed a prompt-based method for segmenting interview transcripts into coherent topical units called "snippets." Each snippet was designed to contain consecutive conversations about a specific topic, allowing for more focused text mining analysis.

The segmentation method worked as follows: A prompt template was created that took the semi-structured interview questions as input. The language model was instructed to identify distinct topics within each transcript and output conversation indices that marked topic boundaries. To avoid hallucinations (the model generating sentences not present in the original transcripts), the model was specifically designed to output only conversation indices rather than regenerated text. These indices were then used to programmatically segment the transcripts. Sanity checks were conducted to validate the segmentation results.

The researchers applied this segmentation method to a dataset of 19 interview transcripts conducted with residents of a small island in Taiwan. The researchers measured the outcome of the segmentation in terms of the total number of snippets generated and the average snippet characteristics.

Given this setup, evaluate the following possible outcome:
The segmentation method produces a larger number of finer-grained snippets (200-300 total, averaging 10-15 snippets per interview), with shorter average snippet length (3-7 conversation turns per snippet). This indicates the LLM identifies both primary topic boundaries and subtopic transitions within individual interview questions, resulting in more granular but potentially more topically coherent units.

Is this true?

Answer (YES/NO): NO